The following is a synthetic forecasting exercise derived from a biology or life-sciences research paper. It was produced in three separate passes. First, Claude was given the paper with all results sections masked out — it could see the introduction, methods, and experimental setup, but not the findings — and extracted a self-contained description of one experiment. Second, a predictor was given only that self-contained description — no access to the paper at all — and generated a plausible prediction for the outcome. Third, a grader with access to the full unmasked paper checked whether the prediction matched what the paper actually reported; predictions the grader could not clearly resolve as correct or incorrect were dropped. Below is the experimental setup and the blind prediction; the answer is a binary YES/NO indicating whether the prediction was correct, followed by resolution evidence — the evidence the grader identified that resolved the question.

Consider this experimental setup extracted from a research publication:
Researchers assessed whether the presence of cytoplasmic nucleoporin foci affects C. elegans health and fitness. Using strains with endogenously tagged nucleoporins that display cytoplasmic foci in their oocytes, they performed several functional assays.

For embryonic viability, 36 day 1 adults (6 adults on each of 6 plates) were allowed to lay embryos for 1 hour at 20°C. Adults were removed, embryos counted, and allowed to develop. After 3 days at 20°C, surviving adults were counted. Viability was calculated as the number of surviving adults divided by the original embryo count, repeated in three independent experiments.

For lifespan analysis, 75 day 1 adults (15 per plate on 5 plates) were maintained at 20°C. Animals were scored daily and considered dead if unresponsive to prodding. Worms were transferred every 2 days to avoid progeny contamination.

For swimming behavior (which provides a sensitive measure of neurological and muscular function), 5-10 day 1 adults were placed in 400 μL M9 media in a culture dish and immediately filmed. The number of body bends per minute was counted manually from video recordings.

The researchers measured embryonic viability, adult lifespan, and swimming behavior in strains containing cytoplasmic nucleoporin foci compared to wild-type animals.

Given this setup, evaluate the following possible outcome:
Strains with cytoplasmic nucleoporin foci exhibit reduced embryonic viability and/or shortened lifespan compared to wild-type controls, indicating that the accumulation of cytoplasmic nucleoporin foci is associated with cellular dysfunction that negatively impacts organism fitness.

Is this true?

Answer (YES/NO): NO